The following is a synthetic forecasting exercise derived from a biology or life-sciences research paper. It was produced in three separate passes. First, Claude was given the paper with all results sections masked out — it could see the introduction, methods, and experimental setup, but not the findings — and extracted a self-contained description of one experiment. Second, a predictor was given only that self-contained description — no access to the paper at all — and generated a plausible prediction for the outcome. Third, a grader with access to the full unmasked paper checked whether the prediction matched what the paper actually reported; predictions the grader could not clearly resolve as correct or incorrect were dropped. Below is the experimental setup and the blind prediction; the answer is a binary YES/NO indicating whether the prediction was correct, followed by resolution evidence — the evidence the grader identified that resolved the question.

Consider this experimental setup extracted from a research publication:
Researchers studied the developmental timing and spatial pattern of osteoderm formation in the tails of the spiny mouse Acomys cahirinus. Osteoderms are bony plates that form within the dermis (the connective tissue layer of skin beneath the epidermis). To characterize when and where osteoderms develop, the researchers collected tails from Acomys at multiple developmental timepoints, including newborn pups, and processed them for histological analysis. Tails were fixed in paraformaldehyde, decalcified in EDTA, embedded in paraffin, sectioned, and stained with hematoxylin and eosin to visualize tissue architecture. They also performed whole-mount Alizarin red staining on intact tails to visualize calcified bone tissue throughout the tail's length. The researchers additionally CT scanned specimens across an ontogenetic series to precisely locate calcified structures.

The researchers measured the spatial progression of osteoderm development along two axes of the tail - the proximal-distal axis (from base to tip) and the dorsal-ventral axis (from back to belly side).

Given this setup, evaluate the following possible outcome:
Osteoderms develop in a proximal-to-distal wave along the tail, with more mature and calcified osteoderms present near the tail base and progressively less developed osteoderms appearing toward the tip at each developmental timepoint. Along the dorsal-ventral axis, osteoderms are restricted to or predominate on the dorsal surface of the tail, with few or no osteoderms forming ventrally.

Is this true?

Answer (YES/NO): NO